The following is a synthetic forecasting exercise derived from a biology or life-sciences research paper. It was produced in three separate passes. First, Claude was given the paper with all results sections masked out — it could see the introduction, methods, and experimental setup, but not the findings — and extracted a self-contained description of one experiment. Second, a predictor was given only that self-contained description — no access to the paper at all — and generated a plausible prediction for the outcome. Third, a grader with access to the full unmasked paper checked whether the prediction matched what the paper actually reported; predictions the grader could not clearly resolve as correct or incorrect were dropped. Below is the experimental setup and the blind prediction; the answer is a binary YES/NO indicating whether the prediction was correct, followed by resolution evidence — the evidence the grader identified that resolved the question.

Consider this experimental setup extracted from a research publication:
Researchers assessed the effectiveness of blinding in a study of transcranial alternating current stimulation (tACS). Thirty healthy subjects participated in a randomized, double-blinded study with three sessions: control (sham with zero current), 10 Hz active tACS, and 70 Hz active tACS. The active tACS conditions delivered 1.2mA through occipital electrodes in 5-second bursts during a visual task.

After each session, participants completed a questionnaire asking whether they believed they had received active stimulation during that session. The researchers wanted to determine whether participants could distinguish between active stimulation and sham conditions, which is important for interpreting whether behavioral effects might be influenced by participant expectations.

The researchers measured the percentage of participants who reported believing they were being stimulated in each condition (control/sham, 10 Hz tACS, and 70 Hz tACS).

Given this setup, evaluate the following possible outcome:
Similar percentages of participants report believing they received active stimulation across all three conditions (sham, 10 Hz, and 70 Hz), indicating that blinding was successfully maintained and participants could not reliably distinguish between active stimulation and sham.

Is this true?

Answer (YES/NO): NO